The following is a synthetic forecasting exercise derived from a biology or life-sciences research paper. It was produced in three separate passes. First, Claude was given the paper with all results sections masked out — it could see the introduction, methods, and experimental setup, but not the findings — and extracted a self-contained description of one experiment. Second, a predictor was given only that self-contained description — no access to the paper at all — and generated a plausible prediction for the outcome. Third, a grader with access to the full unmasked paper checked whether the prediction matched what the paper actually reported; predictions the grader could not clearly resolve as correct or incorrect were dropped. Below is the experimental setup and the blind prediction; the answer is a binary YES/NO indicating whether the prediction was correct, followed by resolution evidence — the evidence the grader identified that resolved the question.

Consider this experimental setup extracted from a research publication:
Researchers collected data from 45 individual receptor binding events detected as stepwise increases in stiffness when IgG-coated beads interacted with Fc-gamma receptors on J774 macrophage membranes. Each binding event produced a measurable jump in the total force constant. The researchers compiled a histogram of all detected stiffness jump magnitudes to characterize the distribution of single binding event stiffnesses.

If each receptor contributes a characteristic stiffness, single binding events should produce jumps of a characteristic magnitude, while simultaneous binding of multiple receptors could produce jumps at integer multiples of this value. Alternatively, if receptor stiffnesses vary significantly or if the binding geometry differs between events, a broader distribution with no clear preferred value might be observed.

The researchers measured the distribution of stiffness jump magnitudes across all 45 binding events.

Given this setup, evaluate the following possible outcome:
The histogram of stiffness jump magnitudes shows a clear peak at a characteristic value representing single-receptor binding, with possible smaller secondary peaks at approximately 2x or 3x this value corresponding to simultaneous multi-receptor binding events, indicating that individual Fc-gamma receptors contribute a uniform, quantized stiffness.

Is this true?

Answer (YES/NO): YES